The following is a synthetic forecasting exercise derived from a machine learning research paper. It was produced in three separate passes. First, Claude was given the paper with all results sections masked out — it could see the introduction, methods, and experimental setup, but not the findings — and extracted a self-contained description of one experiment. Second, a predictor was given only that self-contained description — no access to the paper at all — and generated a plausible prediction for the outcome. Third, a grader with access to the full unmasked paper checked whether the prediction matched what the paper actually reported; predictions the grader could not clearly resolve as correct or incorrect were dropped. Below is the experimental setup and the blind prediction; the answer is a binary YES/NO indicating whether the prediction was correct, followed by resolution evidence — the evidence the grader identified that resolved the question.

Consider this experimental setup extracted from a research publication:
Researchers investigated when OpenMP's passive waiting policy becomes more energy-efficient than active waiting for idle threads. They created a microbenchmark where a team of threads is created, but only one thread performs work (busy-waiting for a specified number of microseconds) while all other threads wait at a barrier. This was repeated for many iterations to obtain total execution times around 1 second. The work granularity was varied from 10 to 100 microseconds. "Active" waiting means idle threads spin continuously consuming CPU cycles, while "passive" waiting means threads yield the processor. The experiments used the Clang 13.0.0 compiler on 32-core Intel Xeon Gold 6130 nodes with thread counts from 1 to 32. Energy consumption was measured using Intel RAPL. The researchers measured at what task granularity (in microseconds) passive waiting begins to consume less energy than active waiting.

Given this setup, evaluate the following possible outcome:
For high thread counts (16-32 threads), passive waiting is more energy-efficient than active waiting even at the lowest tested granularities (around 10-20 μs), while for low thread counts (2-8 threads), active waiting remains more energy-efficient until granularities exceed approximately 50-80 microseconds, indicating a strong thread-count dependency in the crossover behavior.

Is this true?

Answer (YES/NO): NO